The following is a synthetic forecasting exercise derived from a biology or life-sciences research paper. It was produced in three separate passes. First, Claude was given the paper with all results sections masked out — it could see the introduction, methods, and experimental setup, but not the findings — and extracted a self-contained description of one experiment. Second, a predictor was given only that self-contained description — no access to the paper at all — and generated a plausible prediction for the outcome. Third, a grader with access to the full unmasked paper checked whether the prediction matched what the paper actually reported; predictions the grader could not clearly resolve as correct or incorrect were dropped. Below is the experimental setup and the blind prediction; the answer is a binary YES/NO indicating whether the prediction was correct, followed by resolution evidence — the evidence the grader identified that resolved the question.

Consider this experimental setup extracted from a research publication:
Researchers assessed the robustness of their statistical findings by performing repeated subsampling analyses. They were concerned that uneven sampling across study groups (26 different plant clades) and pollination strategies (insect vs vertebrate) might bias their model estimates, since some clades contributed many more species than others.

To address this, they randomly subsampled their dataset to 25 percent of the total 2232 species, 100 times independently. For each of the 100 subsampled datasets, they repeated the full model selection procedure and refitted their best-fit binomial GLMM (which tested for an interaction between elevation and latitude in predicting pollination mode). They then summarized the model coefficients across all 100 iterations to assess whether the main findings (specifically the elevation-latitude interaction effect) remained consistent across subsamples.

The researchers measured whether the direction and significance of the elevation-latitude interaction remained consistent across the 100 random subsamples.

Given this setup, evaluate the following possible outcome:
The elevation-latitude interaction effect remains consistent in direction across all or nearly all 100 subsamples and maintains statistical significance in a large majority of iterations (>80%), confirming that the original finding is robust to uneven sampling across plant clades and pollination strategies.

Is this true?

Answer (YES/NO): YES